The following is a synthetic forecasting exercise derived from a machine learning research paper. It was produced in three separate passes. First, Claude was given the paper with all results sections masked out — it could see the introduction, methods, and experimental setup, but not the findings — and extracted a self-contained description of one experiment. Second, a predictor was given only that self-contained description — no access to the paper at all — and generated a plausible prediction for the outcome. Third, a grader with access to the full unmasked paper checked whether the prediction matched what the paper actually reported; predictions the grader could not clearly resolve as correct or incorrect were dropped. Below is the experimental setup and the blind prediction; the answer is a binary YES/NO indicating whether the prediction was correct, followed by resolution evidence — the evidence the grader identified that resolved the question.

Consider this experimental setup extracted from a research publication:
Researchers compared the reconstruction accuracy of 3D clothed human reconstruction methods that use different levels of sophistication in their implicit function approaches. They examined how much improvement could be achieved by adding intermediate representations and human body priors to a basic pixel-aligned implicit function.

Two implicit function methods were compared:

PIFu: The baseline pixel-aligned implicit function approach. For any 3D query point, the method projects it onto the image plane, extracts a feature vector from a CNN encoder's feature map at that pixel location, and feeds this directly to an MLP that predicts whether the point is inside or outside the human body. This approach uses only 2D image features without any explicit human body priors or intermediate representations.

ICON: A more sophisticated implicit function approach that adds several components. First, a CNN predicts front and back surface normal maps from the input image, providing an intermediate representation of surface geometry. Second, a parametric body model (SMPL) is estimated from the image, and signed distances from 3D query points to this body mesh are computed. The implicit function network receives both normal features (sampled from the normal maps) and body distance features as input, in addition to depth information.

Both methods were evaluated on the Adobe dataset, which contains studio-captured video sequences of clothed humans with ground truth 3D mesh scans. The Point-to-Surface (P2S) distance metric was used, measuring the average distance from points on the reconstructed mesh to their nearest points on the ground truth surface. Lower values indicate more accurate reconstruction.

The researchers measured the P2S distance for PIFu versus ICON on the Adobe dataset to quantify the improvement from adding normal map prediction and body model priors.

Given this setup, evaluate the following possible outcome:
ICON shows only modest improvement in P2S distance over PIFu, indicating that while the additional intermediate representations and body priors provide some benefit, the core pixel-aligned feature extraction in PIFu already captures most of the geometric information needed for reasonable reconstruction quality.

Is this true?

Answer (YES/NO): NO